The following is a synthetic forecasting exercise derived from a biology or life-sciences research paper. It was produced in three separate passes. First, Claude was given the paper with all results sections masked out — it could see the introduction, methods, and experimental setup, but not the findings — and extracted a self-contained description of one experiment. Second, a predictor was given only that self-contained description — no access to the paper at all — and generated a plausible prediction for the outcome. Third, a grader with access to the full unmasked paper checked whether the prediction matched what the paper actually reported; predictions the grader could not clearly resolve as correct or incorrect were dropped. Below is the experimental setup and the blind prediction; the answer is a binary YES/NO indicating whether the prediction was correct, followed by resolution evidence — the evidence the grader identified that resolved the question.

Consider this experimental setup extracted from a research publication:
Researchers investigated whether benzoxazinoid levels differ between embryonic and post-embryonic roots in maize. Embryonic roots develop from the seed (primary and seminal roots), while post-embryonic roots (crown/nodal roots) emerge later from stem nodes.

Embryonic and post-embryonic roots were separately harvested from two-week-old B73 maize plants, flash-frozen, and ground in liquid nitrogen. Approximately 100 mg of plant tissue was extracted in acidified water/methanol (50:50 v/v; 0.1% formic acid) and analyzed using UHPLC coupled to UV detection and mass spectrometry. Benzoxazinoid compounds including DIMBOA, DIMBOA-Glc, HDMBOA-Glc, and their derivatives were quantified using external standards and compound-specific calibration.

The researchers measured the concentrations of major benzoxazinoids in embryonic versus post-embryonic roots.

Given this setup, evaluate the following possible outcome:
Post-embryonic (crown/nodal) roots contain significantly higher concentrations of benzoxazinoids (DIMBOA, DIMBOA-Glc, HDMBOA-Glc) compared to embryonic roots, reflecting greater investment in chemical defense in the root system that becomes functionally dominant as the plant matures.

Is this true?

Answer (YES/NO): NO